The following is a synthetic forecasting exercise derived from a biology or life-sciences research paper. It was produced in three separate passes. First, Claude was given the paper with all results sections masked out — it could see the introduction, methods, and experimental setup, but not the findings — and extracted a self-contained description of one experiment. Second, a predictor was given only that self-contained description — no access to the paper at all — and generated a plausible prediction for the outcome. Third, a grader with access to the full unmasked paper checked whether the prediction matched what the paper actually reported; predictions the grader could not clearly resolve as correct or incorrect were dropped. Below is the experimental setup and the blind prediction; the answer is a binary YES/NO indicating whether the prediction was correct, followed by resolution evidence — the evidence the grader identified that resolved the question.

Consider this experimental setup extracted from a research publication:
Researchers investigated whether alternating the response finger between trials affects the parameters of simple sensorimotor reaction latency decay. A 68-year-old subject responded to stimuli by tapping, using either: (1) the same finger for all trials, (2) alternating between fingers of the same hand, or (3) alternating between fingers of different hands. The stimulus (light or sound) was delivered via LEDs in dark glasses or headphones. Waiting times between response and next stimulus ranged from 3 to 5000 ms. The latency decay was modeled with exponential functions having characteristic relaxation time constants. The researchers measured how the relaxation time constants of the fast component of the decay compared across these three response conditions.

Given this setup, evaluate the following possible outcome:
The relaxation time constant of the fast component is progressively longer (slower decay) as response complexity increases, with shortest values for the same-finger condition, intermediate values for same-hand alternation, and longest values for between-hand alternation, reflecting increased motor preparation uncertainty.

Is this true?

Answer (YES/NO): NO